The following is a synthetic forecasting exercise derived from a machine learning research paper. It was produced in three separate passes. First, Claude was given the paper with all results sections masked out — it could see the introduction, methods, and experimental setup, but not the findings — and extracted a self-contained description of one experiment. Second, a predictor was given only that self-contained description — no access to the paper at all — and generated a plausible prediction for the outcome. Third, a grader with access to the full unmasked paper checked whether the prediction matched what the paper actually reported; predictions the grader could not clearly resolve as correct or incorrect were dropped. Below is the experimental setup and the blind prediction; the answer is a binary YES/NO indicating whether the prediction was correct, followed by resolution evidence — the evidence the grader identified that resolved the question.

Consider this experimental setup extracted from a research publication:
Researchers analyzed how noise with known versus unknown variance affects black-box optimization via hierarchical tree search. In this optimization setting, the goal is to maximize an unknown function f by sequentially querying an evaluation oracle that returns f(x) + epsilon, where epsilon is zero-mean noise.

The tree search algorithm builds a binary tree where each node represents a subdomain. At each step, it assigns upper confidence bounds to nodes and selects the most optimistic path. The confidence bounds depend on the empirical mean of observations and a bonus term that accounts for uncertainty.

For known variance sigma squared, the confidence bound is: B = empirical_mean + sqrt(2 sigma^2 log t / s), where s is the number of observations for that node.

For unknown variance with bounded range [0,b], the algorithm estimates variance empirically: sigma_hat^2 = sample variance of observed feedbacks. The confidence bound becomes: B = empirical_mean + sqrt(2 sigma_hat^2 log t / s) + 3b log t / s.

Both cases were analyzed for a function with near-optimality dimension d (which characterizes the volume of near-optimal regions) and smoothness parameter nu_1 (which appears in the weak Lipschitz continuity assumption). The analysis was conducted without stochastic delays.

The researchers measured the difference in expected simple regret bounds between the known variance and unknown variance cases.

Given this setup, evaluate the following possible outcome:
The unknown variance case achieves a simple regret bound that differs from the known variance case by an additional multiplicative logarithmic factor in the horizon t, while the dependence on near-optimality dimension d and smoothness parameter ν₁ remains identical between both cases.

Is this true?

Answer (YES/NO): NO